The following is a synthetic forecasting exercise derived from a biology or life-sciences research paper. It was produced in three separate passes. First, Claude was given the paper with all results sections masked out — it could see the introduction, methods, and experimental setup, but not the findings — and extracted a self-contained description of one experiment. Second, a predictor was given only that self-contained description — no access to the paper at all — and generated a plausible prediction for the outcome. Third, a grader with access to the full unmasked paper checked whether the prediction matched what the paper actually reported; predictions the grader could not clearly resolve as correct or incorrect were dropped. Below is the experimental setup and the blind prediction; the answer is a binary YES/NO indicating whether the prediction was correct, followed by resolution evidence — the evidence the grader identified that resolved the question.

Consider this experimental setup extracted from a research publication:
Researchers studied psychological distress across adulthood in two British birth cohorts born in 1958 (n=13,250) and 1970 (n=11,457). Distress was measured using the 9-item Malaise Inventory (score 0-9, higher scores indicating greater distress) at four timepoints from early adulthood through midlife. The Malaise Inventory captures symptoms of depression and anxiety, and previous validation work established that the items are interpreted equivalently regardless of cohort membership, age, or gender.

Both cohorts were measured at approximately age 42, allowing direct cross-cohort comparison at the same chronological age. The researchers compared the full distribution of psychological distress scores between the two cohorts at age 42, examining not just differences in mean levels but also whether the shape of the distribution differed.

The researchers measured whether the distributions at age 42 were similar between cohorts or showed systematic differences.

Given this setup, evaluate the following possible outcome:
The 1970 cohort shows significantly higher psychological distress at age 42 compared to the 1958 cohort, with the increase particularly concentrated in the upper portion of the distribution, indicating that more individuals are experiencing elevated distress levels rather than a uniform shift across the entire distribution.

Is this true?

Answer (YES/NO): NO